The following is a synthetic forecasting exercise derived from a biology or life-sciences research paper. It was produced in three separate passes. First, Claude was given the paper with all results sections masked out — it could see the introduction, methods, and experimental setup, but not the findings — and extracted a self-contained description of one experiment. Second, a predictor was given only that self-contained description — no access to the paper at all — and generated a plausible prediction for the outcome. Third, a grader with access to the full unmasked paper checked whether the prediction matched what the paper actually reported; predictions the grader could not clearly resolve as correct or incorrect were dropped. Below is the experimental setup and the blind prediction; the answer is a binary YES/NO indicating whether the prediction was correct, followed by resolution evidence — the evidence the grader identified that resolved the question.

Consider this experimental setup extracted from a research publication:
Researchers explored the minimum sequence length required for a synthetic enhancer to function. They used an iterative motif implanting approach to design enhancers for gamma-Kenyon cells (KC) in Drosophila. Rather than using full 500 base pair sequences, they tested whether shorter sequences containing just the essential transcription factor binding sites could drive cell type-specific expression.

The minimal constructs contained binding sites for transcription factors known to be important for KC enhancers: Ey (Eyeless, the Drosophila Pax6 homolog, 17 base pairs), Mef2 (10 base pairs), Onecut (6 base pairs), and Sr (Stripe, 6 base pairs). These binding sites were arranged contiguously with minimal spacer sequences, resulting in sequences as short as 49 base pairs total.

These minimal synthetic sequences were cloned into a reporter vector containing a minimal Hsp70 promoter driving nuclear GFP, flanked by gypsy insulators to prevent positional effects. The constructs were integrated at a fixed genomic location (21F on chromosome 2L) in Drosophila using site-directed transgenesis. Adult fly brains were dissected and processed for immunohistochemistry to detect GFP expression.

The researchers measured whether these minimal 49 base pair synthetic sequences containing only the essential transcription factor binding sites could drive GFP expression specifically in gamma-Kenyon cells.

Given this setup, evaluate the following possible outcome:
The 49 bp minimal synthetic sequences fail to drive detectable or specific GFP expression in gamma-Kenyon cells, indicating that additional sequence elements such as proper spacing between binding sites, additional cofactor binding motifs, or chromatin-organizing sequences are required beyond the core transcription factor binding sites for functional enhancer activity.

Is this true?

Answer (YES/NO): NO